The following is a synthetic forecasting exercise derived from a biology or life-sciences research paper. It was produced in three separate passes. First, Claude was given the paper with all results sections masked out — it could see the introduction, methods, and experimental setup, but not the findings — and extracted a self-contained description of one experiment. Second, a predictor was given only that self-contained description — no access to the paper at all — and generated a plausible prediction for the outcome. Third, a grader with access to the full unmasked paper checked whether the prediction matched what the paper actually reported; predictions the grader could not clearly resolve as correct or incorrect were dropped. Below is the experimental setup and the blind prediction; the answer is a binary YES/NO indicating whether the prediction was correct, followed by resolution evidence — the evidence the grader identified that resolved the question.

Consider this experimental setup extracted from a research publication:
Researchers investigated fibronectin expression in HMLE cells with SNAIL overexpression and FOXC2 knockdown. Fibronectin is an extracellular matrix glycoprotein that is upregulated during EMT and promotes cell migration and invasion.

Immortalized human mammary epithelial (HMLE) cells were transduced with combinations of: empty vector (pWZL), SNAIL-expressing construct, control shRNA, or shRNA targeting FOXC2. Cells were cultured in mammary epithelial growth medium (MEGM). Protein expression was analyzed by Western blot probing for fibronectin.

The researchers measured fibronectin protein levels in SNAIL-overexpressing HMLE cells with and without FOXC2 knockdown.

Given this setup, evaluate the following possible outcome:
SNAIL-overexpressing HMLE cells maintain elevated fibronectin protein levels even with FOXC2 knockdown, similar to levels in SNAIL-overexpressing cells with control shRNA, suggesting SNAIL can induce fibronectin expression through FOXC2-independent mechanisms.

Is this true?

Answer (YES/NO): NO